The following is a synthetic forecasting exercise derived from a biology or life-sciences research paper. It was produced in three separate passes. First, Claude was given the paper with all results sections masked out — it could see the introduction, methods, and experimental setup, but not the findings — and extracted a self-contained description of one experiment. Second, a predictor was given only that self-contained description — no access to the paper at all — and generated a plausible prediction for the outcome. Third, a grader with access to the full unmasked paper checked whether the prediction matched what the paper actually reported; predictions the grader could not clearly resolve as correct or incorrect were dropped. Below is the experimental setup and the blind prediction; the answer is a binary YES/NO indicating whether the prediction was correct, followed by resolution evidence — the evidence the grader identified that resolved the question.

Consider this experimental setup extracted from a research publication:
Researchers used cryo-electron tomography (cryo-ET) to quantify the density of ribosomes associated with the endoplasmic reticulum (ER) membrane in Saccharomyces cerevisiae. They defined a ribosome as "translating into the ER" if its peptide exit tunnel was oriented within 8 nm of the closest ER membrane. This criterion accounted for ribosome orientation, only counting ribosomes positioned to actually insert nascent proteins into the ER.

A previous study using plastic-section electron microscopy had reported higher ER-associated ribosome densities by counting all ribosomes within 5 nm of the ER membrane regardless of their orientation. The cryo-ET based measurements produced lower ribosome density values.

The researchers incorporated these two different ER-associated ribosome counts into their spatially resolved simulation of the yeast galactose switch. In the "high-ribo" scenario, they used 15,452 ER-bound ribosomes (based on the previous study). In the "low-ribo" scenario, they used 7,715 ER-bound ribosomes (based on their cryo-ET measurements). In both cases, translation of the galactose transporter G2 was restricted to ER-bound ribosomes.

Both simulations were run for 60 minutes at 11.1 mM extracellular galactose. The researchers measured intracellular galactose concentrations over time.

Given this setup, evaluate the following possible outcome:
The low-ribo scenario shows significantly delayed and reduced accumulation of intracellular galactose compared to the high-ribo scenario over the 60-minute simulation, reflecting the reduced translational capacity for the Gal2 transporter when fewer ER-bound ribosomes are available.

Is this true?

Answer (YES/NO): NO